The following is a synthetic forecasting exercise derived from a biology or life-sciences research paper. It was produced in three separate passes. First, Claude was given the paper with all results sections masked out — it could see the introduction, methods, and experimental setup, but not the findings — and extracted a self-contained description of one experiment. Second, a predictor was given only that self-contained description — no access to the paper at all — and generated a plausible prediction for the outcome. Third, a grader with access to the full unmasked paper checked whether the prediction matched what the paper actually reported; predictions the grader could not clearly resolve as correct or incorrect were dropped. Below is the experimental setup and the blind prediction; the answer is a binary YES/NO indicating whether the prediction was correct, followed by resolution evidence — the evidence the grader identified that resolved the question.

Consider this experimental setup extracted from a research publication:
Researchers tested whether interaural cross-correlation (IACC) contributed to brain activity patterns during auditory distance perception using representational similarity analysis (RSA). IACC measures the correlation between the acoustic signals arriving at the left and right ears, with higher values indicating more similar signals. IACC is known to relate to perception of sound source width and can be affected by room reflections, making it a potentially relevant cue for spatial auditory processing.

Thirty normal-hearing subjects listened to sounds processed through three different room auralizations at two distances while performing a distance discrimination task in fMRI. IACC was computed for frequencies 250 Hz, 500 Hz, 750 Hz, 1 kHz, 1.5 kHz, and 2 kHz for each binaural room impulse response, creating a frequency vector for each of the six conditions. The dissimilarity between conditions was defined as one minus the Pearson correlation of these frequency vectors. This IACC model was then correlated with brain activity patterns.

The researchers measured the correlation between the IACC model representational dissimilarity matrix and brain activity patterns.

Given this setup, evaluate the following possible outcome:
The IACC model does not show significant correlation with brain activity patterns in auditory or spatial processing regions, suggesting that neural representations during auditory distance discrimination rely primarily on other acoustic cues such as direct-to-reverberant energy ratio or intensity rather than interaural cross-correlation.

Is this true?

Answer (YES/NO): NO